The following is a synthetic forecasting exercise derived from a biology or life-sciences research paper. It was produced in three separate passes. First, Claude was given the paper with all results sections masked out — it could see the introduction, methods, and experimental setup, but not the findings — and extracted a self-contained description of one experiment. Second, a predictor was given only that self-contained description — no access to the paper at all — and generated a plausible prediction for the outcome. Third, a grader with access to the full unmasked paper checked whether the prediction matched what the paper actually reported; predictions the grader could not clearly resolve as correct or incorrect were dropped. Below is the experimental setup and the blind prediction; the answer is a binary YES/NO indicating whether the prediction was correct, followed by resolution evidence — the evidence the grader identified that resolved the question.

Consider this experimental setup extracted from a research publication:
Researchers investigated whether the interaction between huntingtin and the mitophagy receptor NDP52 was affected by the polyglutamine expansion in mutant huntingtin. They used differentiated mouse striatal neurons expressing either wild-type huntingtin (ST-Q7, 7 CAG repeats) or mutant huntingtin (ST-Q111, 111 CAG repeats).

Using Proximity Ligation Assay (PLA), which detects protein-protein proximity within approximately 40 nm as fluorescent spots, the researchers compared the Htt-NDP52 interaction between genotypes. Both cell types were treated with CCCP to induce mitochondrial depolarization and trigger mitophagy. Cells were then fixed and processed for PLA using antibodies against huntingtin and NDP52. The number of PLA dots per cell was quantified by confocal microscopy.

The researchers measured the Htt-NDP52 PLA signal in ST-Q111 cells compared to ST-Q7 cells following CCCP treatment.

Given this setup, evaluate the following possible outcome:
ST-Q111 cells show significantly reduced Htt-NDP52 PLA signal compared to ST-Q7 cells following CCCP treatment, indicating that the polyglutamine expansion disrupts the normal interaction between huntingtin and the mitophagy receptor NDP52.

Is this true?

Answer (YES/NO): YES